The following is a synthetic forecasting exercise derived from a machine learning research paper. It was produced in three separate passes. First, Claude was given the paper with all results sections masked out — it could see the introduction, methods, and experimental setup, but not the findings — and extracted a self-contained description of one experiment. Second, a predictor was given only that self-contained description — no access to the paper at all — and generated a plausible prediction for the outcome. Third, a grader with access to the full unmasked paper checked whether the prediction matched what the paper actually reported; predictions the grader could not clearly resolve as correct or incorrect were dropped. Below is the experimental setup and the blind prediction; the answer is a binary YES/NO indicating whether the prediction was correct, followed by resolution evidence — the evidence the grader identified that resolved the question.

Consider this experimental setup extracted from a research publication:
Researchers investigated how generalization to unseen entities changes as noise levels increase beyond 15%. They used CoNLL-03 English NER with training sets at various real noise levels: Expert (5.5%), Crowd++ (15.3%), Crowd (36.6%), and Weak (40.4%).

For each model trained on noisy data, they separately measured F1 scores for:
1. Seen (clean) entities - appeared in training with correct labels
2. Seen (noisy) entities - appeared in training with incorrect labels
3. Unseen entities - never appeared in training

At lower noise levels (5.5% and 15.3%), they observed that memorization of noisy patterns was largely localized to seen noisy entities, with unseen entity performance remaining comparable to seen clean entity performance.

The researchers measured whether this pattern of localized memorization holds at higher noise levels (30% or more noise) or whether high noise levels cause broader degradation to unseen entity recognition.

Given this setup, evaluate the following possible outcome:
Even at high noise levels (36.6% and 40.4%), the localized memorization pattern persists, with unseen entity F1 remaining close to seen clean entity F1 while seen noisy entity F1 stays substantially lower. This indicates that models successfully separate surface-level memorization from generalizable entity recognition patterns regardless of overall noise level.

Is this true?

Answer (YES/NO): NO